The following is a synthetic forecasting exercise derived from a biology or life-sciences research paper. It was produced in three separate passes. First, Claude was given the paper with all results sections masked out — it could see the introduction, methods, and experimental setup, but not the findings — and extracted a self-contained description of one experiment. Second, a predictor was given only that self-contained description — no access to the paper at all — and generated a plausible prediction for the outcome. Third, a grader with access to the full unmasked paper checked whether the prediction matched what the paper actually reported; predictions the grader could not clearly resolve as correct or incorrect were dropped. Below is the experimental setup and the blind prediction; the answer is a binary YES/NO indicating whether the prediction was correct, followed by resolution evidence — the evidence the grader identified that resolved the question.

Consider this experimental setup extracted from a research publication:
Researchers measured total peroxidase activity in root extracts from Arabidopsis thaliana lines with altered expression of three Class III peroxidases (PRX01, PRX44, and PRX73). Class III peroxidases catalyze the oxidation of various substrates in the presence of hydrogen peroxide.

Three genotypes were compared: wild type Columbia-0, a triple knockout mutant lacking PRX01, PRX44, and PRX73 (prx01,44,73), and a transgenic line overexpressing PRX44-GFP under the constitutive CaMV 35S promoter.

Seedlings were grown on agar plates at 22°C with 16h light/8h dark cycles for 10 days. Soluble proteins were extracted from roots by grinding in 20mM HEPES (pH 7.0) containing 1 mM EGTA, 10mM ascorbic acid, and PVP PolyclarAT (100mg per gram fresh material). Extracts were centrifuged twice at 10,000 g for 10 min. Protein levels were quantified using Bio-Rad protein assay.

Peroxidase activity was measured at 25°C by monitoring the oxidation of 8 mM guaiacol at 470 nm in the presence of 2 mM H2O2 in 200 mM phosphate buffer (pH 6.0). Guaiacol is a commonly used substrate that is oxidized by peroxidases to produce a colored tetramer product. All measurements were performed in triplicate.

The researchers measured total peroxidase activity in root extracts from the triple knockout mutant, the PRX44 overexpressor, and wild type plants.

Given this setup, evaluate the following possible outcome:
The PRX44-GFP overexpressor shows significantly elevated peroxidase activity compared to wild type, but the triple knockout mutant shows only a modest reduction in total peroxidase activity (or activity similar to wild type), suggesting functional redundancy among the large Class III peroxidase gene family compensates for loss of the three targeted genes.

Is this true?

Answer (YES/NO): NO